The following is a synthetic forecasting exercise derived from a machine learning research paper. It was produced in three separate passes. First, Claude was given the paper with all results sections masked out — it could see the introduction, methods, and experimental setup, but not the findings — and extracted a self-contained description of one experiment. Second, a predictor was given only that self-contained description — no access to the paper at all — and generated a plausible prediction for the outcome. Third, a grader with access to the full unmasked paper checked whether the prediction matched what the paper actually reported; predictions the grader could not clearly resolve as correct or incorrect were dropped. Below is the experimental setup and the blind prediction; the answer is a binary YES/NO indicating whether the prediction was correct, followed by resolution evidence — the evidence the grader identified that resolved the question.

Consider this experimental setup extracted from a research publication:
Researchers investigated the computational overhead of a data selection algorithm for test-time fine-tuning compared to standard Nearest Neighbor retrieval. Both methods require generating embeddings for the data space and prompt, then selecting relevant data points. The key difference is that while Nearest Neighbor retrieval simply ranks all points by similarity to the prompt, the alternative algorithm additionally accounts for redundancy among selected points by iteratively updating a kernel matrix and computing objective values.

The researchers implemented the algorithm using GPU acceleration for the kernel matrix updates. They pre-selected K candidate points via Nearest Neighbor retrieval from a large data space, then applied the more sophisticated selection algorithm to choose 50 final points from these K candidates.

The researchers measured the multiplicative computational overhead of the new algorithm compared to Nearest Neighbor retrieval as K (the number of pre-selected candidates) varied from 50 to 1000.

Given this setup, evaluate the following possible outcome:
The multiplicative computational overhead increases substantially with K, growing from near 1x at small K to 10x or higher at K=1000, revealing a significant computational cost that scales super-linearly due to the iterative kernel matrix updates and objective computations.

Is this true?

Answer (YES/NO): NO